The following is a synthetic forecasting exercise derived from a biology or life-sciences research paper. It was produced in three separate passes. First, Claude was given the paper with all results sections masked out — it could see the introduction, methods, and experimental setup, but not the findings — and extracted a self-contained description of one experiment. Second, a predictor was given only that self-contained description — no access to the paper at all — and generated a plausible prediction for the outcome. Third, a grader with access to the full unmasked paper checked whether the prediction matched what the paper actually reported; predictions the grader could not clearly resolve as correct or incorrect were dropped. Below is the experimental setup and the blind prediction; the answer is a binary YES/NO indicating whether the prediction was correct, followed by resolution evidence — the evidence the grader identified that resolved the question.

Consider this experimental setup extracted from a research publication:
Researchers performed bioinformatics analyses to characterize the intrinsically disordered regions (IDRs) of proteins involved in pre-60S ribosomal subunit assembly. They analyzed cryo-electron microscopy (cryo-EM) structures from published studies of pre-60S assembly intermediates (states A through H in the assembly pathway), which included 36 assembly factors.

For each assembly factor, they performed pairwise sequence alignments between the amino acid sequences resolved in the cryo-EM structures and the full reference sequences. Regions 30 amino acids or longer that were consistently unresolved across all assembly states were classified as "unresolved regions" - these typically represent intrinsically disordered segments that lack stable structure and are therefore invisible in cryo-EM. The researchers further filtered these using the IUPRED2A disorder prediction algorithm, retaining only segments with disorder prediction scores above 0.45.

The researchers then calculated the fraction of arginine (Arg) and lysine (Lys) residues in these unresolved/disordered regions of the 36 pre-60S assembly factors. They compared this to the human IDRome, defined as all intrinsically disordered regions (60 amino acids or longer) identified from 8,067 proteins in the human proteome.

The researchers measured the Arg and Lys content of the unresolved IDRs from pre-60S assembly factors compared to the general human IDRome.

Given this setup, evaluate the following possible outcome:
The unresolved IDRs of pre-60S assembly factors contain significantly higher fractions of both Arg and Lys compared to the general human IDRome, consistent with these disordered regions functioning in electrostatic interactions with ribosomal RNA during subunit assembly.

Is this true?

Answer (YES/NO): YES